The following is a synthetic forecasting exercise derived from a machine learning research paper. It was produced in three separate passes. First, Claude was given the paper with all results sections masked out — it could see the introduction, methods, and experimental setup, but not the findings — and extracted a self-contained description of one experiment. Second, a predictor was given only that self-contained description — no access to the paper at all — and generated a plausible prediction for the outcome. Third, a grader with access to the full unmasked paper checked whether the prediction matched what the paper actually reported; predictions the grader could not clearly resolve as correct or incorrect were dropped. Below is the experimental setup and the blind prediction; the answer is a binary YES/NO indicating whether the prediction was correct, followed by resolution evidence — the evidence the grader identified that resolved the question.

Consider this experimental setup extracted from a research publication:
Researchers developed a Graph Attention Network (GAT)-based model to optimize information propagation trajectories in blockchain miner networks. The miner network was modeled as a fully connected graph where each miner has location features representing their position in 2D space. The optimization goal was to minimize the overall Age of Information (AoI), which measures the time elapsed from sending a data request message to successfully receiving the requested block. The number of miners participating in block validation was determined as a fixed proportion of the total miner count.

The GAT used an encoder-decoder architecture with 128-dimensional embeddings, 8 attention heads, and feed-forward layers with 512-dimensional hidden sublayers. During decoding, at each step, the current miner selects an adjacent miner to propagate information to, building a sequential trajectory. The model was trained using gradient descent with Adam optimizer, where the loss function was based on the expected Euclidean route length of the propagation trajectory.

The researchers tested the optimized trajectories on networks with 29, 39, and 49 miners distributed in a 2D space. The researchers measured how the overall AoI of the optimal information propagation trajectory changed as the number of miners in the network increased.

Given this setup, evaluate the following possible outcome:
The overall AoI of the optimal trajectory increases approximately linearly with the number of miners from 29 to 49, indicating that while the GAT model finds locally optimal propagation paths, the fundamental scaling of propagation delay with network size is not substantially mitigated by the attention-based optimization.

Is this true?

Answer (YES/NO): NO